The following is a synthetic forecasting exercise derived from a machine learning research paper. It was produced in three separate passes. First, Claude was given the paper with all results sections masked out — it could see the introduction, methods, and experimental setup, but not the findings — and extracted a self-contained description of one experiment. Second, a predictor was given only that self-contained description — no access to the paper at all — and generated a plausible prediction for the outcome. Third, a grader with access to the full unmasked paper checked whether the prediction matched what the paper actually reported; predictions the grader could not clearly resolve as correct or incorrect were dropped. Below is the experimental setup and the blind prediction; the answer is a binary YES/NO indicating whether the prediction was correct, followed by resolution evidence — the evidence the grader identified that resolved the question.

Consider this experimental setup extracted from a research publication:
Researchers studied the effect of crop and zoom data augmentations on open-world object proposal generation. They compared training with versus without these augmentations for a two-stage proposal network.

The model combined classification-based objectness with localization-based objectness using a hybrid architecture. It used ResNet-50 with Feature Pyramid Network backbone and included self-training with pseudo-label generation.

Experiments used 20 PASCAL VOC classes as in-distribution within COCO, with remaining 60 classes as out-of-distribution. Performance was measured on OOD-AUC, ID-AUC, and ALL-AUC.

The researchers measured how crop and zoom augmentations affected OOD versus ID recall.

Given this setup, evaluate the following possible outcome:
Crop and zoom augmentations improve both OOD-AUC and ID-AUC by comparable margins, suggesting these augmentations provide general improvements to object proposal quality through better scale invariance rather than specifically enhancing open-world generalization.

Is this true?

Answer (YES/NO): NO